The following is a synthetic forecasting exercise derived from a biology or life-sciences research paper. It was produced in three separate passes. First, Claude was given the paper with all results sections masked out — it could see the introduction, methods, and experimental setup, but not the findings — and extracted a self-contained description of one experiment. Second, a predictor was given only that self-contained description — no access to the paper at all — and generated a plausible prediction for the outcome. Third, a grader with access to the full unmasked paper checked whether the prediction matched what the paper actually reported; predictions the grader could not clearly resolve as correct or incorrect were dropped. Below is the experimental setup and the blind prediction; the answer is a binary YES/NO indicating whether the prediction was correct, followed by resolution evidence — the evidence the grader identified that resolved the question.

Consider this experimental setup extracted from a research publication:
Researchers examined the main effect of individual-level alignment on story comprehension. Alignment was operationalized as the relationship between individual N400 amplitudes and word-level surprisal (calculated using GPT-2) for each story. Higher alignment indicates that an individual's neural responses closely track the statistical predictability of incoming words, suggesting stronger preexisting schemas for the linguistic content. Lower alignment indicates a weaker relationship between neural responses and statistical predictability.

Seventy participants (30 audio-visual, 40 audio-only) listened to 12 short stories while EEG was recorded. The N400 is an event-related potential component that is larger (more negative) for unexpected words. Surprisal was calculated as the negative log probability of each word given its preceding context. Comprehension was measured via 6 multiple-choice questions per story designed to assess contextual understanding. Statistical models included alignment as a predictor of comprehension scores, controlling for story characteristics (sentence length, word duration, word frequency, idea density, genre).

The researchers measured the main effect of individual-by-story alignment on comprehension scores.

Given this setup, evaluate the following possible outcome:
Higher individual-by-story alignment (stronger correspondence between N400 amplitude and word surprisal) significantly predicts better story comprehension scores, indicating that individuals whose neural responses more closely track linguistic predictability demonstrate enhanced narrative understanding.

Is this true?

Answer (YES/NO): NO